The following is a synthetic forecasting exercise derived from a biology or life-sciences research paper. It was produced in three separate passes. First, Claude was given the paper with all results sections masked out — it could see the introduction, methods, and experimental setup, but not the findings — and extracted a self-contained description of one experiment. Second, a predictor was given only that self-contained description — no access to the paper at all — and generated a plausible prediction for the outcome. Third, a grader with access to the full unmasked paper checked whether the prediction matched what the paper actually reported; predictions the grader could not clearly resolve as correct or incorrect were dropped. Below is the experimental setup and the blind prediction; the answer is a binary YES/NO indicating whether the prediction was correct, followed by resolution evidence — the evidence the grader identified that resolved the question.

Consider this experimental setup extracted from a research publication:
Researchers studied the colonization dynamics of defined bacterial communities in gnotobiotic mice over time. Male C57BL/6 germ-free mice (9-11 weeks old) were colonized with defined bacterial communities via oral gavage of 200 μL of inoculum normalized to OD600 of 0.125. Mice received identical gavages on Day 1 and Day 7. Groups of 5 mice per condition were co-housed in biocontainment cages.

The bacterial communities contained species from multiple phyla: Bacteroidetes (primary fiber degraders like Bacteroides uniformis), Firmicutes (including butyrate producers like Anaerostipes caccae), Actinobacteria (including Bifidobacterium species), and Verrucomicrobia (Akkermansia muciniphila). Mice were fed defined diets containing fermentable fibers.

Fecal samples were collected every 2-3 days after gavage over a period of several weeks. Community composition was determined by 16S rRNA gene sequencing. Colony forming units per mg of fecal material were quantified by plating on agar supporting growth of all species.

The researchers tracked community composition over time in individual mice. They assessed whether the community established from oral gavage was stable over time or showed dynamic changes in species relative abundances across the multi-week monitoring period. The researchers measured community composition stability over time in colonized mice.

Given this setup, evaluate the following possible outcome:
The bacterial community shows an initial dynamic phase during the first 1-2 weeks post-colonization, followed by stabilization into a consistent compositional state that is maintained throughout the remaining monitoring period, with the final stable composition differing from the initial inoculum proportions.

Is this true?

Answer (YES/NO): YES